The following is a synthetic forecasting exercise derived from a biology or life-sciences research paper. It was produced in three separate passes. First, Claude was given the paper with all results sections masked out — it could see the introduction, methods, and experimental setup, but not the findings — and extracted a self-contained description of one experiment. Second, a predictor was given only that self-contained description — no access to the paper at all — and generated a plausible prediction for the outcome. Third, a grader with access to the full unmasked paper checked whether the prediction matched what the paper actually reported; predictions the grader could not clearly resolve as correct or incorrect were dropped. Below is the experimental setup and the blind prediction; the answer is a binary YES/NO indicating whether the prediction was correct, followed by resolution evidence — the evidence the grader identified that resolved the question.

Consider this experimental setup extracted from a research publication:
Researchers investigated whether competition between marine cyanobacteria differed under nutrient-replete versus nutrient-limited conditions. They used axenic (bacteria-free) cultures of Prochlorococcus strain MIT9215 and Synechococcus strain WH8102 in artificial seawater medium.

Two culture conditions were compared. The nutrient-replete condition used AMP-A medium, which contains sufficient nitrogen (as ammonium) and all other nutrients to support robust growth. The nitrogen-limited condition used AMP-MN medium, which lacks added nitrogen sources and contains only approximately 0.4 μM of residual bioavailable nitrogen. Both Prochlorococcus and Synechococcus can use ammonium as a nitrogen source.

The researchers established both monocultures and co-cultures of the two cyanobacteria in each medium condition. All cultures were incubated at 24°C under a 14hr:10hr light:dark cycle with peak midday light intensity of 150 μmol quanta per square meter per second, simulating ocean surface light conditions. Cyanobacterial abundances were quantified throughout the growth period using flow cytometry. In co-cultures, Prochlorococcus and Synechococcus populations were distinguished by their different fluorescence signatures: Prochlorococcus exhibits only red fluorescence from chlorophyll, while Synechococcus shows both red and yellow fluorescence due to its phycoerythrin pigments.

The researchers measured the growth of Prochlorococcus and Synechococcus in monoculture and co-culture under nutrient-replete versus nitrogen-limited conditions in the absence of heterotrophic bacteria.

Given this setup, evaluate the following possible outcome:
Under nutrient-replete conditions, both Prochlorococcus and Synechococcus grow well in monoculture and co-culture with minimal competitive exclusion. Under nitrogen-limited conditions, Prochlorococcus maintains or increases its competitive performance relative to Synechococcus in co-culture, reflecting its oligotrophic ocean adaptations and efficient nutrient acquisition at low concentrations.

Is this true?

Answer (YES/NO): NO